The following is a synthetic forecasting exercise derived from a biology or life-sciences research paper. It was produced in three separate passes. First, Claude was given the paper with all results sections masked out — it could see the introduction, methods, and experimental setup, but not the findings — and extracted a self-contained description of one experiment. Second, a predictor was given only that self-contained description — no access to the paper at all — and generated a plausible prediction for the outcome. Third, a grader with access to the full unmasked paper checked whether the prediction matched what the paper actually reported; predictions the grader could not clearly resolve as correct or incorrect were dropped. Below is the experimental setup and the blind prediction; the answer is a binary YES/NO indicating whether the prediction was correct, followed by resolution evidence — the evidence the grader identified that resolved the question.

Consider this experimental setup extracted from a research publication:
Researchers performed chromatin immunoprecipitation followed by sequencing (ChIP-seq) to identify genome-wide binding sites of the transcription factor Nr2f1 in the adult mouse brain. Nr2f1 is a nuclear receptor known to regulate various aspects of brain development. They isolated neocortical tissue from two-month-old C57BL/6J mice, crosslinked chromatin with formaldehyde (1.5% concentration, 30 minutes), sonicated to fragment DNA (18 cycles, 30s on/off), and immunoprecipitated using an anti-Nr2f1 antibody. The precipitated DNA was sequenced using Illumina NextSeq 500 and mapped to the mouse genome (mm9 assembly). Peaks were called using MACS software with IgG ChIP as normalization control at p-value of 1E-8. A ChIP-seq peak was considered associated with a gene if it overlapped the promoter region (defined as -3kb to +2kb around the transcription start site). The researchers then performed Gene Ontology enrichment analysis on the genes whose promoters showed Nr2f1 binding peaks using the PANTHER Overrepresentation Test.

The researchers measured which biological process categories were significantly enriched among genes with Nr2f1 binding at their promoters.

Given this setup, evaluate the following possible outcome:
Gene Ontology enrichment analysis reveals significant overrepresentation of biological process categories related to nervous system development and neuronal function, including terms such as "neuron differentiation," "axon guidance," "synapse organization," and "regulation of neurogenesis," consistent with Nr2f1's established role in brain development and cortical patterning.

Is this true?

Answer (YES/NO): NO